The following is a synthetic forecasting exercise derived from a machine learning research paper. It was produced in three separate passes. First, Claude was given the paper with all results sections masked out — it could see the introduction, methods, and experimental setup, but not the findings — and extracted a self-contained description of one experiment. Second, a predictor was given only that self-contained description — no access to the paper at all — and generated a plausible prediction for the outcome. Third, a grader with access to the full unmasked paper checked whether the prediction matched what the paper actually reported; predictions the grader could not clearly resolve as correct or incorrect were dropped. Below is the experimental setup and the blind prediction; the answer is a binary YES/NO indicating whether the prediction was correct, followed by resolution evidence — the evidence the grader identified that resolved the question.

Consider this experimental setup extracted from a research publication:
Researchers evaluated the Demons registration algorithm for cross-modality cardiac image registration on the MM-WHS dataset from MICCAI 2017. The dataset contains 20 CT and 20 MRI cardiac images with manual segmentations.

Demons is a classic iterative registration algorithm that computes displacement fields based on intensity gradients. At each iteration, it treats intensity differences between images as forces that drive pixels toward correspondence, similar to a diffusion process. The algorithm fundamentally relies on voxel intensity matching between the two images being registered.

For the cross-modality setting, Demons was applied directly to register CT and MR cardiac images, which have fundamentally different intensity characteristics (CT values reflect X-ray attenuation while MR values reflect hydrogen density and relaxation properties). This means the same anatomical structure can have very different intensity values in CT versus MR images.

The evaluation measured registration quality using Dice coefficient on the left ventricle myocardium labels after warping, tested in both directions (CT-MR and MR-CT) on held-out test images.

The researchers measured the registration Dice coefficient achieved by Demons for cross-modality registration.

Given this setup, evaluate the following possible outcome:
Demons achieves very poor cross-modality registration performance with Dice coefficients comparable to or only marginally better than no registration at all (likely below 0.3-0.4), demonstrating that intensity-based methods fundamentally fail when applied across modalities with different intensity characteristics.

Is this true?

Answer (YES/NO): YES